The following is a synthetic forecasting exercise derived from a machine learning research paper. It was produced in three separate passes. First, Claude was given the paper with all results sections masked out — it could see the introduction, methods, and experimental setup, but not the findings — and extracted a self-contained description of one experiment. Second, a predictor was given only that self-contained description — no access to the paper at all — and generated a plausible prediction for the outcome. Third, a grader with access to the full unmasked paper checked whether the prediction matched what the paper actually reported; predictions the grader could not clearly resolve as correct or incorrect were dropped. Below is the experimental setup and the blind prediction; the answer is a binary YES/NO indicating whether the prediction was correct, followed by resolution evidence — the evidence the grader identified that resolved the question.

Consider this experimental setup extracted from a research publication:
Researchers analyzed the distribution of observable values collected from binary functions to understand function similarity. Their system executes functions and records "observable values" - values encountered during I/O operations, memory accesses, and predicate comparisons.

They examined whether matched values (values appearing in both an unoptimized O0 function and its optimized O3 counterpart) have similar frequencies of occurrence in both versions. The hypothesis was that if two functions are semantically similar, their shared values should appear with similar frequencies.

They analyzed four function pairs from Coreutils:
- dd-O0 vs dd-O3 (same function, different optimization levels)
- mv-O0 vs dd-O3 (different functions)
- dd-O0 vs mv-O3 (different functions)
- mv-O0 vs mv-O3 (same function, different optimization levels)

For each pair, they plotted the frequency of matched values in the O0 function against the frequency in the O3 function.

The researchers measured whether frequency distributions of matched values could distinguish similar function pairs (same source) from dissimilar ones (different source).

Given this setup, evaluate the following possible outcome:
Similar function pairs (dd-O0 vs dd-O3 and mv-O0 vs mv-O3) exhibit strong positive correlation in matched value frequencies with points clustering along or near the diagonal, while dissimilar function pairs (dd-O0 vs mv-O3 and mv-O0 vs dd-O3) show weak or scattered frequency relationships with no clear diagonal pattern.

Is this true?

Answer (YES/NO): YES